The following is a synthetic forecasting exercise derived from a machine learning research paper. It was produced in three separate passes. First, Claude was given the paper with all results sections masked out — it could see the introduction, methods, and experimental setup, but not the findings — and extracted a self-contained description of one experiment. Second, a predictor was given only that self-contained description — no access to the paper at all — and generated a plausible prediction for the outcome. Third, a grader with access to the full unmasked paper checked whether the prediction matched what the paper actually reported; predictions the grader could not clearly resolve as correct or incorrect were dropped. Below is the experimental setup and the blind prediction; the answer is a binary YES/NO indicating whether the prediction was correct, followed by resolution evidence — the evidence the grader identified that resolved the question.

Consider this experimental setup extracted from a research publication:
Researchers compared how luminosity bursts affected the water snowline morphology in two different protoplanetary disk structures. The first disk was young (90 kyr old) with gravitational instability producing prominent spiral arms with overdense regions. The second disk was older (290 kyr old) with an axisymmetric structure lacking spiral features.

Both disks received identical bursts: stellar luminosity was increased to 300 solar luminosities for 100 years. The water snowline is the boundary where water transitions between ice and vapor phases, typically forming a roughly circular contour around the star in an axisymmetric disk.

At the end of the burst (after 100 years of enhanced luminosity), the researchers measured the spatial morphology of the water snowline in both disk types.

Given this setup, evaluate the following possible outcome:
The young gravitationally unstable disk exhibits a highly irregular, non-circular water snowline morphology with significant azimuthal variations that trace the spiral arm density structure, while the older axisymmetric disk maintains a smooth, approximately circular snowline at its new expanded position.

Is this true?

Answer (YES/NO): YES